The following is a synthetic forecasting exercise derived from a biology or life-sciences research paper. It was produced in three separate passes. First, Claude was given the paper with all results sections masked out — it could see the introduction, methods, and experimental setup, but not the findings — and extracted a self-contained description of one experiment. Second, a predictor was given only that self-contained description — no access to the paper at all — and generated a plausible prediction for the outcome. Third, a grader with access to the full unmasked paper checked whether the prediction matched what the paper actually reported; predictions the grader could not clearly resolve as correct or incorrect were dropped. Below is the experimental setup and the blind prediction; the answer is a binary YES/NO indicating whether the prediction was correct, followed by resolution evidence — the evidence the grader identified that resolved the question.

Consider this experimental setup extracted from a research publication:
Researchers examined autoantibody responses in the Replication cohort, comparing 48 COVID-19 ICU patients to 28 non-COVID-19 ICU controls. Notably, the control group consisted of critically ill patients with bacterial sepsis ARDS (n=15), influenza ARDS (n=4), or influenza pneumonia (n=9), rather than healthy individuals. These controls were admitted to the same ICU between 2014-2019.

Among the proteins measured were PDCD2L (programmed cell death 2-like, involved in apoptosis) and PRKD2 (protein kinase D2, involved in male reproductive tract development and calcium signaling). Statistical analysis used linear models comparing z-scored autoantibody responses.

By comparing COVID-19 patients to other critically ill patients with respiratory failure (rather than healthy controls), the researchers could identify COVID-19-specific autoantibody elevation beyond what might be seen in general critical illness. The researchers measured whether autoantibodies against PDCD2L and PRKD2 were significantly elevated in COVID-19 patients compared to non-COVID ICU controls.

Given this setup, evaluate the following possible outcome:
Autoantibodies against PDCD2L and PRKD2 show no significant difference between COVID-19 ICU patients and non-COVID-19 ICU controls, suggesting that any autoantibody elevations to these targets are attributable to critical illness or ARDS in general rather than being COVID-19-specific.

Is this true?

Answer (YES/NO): NO